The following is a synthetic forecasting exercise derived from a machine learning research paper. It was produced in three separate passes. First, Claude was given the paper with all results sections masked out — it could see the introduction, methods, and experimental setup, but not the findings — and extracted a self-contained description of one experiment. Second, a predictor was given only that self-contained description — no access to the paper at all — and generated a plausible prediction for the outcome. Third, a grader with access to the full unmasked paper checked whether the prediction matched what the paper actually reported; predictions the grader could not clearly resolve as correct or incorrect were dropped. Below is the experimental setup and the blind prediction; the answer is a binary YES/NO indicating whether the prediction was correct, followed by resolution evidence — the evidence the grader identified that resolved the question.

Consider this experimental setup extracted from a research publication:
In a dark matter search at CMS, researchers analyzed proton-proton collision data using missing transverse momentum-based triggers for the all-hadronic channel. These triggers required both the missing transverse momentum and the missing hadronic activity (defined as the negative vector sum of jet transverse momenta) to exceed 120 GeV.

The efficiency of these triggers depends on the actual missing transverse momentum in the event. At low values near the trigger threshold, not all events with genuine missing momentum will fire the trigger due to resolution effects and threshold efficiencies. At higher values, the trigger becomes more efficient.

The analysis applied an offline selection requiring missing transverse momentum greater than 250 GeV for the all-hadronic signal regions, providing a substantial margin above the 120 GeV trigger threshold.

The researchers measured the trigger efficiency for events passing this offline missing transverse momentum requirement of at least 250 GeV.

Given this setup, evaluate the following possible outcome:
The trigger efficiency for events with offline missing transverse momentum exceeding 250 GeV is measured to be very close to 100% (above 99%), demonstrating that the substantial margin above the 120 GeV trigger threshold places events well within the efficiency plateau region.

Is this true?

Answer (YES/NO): YES